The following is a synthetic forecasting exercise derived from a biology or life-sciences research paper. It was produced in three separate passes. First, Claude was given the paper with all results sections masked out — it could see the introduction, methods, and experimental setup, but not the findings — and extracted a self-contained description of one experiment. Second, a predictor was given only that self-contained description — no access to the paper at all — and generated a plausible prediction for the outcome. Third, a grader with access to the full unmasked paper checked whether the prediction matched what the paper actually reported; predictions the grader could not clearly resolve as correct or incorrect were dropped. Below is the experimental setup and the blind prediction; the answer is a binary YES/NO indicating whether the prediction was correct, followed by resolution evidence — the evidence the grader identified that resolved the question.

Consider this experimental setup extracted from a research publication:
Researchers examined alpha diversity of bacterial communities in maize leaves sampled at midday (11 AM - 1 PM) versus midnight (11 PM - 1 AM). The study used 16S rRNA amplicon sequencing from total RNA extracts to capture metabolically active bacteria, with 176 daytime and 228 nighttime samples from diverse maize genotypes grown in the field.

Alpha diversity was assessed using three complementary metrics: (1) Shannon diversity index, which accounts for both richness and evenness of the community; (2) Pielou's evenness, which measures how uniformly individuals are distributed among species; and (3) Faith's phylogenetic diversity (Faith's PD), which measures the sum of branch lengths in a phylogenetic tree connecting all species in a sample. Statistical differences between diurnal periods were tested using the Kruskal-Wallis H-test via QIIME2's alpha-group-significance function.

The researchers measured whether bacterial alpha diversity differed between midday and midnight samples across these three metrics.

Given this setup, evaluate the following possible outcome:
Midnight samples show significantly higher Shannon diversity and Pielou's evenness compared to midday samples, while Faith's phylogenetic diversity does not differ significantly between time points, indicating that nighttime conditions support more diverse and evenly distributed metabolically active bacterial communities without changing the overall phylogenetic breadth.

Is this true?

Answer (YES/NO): NO